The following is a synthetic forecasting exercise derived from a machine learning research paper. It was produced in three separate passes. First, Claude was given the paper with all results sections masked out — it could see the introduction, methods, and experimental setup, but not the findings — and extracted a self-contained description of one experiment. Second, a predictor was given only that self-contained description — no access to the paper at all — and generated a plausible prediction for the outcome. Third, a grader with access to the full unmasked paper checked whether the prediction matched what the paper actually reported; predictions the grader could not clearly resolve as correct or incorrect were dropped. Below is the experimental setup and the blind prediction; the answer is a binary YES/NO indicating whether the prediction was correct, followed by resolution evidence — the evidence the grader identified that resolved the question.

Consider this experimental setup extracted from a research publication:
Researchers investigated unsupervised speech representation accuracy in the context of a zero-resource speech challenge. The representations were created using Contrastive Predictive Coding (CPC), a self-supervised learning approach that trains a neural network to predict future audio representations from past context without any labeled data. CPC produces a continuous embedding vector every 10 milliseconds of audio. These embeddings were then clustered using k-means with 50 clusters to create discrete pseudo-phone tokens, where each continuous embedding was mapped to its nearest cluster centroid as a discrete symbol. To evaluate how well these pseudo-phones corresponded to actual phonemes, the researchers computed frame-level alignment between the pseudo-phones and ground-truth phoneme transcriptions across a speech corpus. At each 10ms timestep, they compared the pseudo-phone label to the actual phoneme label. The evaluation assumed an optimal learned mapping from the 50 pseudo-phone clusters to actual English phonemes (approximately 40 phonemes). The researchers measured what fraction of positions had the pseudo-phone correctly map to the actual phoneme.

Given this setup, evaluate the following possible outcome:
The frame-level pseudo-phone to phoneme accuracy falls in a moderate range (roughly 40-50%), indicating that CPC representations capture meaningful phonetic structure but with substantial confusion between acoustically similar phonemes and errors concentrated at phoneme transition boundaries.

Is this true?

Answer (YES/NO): YES